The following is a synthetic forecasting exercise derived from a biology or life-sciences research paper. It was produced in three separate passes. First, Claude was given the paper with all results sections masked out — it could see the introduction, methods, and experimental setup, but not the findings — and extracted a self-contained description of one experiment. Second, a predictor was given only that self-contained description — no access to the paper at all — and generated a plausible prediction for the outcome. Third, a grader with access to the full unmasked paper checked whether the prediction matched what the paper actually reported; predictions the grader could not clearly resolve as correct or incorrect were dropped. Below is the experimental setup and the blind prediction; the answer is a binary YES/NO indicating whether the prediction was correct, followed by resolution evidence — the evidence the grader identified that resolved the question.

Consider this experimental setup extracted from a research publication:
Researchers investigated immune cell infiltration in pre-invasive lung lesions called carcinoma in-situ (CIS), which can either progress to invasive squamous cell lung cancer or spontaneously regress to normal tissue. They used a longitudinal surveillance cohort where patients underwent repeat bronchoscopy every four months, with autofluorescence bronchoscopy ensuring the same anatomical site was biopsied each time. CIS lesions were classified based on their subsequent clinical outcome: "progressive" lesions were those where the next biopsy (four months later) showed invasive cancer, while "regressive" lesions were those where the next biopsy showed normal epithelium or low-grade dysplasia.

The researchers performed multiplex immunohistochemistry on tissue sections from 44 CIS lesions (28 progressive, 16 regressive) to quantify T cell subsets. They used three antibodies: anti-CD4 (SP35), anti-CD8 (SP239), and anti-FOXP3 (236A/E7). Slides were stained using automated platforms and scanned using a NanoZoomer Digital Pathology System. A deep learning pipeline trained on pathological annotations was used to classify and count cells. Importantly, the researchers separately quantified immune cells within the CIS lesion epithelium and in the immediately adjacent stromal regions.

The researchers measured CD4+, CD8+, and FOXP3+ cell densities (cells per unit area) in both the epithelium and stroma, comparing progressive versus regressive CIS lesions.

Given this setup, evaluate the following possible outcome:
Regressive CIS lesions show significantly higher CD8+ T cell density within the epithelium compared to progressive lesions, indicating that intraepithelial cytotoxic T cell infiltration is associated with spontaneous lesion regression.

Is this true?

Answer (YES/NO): YES